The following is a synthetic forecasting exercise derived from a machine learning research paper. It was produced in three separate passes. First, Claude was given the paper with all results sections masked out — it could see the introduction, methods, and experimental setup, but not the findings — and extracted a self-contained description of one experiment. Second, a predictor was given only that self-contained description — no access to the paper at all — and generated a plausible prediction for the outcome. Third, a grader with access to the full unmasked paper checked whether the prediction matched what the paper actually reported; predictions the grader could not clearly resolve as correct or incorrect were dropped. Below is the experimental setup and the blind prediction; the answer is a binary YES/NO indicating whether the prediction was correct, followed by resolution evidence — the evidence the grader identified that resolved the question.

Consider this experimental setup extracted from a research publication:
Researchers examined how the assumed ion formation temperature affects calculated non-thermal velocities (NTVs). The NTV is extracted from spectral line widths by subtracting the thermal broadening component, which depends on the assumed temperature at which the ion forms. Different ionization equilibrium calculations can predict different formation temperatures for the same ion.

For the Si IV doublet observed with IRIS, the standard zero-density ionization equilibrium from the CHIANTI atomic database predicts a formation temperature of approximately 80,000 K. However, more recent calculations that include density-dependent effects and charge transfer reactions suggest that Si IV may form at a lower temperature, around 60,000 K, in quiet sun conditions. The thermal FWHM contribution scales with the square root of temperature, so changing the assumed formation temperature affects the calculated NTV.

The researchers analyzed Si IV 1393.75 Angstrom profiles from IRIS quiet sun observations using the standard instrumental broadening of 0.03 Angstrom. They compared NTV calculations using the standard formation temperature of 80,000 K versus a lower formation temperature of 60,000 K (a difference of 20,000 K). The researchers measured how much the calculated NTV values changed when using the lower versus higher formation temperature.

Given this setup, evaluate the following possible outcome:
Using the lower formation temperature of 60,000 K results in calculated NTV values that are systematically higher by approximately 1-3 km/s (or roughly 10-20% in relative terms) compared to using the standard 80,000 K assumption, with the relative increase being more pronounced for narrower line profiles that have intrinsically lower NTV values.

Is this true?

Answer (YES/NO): NO